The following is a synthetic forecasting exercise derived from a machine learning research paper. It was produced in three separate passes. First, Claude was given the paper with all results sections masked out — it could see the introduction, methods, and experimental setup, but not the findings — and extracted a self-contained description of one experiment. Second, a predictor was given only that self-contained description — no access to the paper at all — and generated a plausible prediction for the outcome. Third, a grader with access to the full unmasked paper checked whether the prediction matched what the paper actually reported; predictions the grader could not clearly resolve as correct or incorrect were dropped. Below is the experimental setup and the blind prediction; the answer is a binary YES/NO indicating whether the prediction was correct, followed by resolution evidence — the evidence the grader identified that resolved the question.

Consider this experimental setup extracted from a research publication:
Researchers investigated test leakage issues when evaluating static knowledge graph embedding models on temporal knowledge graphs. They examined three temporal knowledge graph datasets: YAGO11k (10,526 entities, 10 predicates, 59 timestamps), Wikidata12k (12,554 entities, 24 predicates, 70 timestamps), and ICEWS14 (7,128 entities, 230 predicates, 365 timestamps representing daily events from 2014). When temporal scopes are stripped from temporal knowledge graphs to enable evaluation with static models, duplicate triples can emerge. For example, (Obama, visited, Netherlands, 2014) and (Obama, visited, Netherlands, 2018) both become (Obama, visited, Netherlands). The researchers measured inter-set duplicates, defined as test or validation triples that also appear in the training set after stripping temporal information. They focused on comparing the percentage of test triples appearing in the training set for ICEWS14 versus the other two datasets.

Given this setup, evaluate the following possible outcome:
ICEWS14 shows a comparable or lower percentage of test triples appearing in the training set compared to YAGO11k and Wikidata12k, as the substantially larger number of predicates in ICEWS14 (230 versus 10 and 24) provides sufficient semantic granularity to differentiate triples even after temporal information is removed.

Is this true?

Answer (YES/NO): NO